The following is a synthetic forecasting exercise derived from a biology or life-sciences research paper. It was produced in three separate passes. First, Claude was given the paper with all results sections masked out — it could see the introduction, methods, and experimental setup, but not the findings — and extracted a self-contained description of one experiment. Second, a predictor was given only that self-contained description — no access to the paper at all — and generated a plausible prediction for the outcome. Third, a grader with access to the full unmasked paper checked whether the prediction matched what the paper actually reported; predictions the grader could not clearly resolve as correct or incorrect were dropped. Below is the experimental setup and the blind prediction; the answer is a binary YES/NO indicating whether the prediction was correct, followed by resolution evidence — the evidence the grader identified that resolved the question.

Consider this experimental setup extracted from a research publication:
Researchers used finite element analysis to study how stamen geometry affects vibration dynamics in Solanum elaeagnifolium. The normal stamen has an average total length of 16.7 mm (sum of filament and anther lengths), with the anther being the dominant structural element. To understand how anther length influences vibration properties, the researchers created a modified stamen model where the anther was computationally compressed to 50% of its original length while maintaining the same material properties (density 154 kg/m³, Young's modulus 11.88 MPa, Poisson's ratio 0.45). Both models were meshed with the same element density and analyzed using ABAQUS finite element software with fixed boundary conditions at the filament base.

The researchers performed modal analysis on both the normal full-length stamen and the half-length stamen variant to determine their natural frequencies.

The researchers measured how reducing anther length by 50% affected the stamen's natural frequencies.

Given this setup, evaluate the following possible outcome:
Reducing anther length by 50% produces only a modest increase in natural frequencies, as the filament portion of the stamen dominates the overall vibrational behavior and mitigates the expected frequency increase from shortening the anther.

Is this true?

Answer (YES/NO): YES